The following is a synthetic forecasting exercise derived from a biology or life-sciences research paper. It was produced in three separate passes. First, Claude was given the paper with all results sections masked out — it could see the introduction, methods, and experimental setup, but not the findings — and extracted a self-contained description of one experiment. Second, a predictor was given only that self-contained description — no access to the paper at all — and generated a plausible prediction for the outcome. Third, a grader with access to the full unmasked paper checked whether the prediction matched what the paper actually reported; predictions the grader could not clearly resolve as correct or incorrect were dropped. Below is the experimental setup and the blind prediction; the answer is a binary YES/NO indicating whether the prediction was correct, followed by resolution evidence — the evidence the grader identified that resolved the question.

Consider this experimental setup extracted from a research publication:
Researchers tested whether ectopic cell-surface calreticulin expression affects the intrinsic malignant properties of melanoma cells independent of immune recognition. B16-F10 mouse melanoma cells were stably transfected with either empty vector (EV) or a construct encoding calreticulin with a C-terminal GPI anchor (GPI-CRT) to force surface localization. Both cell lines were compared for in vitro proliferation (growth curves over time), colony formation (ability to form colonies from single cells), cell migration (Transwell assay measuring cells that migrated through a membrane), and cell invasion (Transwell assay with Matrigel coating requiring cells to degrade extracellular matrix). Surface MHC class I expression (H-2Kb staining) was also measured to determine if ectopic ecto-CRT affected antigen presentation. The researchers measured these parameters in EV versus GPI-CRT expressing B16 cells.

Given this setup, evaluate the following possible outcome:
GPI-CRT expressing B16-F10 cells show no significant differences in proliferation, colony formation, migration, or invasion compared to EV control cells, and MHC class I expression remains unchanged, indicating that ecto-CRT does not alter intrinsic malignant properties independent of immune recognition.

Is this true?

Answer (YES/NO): NO